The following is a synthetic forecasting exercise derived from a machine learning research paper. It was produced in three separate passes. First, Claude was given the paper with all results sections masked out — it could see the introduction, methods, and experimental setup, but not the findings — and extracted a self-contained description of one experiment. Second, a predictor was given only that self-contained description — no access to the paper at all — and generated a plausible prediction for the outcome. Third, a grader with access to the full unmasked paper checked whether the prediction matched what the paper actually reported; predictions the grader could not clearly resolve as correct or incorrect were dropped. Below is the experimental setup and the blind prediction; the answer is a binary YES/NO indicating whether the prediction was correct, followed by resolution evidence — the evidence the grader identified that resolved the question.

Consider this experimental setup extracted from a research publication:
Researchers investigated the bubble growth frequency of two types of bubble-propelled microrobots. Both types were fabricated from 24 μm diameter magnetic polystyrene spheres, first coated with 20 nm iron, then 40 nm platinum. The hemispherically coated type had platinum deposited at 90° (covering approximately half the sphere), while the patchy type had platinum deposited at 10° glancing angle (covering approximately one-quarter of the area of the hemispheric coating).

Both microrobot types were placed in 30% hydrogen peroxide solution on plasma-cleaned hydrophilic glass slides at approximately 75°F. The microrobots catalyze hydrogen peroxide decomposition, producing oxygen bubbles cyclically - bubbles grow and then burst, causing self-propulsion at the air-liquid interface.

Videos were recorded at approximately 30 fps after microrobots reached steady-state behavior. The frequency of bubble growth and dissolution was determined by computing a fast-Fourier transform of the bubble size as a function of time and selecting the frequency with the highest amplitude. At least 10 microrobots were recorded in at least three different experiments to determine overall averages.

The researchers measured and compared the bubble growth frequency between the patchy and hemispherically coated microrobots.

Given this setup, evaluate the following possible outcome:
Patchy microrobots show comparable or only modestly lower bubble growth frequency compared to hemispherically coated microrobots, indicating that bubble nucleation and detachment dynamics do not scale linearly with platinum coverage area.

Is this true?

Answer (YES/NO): NO